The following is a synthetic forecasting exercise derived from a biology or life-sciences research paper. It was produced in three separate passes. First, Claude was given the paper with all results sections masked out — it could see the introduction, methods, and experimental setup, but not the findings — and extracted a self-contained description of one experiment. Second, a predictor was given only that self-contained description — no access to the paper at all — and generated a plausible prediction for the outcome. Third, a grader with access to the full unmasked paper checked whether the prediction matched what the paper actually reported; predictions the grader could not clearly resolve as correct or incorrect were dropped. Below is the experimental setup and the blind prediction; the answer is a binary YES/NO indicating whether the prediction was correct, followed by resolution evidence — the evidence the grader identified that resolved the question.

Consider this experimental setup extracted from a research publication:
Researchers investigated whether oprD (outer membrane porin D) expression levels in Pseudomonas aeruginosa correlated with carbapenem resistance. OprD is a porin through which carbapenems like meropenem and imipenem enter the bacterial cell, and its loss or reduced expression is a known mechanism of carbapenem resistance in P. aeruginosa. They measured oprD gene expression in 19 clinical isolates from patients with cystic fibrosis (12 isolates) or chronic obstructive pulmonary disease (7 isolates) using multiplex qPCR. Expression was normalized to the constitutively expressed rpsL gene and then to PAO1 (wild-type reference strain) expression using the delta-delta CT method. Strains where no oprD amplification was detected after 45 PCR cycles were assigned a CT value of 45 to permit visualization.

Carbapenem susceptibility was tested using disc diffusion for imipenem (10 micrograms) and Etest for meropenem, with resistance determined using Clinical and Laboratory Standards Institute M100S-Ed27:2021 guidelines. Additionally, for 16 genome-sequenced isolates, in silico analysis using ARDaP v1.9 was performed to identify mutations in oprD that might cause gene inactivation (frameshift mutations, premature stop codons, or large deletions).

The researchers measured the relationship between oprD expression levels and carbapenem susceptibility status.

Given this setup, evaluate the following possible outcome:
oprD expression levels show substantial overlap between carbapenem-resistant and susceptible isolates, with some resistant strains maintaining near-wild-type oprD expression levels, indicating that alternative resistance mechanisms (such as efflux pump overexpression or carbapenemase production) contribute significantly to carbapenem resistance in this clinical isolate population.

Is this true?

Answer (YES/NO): NO